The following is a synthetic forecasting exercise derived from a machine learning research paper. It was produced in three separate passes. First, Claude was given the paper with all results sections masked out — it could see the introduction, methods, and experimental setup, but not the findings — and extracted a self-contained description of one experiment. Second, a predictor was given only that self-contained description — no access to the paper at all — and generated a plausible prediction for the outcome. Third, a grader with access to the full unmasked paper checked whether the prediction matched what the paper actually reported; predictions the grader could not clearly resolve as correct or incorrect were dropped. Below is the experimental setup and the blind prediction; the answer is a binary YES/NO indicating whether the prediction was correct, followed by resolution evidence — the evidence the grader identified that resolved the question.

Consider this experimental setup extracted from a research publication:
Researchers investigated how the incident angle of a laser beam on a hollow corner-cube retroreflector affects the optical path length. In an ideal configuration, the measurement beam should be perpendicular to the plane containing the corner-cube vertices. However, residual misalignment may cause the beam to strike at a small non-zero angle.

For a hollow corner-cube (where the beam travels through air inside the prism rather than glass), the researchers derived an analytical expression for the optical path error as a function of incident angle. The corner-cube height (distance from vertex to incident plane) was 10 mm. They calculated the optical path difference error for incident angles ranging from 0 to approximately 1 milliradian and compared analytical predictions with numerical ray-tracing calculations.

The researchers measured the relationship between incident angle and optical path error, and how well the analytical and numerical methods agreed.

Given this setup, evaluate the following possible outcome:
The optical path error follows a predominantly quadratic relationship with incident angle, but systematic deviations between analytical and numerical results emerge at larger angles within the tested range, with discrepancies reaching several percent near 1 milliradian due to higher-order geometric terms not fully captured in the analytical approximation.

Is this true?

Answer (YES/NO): NO